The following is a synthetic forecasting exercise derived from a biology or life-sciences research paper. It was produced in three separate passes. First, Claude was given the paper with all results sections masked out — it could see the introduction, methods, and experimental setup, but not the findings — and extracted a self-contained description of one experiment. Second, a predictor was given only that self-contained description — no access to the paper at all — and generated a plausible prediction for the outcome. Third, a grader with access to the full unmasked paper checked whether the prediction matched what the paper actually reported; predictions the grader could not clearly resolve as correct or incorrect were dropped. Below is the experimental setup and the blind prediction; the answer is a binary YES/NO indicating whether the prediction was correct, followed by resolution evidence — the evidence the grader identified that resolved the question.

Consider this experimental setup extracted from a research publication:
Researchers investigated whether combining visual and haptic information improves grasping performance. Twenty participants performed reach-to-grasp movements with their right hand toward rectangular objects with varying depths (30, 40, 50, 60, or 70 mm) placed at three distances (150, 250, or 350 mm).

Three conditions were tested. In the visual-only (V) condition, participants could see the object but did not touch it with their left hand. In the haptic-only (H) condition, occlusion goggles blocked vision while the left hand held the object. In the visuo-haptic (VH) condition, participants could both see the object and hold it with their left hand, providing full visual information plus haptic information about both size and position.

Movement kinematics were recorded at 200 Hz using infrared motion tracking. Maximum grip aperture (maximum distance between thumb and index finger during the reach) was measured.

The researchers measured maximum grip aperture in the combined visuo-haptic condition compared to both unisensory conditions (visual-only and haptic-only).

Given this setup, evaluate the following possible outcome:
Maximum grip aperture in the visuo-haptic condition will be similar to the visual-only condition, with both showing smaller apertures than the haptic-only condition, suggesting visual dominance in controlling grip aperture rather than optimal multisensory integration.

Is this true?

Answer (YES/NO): NO